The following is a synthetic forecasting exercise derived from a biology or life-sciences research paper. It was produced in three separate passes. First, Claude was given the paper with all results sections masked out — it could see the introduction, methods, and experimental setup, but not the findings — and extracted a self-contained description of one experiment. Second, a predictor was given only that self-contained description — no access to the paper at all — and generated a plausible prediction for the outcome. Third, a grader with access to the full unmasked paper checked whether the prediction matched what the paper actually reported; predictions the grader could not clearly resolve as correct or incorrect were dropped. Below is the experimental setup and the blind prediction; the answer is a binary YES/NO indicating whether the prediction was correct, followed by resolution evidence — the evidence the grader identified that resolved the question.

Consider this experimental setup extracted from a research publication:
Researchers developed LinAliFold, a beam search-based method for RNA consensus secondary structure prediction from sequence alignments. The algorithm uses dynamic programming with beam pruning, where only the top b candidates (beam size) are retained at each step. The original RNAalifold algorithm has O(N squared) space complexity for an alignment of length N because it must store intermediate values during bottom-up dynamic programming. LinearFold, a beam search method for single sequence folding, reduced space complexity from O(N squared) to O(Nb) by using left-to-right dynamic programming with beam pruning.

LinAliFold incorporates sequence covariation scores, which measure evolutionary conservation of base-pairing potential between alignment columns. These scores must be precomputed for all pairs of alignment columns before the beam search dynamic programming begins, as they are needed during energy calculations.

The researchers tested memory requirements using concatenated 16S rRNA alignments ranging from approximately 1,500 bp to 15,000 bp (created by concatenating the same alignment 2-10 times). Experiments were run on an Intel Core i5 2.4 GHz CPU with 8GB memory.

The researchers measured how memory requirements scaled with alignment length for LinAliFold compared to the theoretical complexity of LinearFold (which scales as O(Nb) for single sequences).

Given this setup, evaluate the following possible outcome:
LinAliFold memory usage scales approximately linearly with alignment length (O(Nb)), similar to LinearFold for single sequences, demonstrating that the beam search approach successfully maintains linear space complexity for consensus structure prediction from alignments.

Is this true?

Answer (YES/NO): NO